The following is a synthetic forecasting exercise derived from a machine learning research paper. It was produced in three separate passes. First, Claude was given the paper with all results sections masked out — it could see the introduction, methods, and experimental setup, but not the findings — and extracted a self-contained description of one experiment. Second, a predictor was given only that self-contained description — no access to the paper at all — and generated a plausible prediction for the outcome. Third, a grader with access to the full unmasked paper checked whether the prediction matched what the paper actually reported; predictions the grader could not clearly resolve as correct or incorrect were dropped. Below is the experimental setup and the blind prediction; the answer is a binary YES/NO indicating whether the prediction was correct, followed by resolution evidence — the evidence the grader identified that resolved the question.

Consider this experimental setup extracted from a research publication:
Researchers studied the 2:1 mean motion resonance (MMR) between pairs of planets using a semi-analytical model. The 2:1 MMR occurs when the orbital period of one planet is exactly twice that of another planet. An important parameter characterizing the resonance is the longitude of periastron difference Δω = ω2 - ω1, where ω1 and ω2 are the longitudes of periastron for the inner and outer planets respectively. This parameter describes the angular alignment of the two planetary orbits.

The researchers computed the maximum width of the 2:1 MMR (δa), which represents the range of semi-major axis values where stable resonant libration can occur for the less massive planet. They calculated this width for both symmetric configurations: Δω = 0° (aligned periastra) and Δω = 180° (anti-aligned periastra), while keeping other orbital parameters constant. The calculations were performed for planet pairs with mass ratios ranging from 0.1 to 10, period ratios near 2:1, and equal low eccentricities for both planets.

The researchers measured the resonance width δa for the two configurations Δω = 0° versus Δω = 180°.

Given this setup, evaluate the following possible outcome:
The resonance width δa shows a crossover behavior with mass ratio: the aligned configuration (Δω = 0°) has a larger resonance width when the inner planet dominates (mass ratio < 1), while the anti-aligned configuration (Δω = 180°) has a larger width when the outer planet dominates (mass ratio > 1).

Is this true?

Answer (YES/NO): NO